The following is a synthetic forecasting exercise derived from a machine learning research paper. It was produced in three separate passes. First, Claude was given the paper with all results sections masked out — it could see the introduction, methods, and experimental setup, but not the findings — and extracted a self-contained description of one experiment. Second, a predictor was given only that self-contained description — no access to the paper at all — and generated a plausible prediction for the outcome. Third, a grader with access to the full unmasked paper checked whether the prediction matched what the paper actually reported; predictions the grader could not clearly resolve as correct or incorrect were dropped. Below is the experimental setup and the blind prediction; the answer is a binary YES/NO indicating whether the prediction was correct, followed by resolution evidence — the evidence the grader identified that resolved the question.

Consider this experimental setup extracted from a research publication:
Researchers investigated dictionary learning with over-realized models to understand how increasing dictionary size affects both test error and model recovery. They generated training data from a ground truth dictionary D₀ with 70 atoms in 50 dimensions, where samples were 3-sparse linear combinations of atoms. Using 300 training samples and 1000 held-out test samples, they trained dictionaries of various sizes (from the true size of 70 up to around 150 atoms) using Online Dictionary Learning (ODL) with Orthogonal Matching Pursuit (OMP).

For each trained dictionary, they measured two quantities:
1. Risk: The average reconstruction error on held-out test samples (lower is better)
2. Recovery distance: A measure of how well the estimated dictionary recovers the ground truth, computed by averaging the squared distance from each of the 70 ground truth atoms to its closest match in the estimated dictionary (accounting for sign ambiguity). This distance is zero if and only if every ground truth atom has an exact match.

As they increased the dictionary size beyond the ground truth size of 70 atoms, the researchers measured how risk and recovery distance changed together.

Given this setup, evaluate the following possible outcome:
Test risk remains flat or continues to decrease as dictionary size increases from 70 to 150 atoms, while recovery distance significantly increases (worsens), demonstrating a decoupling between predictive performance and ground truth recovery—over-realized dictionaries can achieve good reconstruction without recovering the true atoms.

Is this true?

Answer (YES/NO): NO